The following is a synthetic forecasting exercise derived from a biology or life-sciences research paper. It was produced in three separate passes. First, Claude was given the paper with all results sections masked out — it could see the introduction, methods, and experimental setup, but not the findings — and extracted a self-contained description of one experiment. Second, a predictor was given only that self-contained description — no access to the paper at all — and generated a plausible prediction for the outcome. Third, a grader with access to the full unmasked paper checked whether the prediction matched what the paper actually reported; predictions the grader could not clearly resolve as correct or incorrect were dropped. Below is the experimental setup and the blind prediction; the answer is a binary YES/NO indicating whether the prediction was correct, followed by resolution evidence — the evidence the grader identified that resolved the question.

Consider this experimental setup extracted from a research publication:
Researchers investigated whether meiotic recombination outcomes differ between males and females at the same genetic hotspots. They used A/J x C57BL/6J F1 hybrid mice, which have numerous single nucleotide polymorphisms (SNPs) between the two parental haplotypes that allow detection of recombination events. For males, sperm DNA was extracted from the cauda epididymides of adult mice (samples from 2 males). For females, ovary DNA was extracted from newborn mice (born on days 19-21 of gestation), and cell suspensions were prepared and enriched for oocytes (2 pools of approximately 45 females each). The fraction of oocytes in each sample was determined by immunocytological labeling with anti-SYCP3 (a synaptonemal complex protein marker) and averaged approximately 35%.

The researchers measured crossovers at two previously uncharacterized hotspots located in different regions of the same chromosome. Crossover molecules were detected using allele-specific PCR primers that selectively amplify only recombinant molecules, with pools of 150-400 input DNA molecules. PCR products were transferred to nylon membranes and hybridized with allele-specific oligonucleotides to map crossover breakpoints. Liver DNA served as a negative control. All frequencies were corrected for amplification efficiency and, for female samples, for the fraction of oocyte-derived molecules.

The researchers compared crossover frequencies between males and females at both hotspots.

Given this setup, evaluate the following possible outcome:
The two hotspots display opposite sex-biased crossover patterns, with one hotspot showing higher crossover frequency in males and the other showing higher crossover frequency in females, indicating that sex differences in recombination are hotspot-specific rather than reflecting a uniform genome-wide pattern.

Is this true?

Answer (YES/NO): NO